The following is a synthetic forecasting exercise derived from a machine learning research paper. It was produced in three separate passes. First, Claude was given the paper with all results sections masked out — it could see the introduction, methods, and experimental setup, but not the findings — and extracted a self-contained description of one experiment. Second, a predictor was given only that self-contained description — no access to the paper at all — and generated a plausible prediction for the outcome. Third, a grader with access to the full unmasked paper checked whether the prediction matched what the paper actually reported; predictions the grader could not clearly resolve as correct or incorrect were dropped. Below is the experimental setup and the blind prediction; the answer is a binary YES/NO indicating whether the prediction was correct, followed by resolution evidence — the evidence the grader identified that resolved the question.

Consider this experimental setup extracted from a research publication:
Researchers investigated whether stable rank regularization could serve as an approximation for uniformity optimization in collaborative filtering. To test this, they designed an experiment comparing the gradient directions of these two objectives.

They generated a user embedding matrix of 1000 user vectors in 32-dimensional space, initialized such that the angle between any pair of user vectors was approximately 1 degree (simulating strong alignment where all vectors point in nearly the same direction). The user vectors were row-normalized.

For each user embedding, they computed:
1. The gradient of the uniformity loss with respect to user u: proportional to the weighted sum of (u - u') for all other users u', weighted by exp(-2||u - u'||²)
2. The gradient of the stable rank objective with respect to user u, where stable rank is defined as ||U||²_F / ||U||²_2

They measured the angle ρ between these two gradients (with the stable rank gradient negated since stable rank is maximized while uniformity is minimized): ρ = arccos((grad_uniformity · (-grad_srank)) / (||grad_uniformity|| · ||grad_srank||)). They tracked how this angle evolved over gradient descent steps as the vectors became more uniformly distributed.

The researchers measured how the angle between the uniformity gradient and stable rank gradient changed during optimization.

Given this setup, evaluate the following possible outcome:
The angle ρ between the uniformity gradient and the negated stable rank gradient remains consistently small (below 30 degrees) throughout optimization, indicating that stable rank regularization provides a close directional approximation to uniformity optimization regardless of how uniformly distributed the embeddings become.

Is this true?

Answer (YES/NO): NO